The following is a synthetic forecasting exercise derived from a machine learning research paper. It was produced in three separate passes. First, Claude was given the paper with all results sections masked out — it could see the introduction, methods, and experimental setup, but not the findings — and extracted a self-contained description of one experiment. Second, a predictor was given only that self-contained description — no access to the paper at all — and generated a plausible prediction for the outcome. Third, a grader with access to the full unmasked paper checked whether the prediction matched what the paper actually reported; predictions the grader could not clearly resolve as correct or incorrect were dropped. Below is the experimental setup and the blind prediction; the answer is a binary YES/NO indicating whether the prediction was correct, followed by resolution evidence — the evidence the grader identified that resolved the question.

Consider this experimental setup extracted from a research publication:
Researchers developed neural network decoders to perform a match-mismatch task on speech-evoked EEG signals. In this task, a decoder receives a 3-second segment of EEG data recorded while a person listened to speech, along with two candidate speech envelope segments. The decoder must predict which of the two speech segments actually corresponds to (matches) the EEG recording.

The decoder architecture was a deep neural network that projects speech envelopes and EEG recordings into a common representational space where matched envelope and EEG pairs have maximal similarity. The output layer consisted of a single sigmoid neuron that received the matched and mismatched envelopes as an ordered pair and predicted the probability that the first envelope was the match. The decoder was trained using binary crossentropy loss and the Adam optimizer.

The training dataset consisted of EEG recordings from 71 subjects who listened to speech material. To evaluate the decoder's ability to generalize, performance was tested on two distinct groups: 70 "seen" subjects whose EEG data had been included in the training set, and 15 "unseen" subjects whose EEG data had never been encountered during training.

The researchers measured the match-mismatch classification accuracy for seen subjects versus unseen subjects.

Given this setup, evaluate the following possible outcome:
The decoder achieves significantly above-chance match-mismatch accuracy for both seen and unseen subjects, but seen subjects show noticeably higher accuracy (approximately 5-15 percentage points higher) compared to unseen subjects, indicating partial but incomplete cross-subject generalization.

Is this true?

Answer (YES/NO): NO